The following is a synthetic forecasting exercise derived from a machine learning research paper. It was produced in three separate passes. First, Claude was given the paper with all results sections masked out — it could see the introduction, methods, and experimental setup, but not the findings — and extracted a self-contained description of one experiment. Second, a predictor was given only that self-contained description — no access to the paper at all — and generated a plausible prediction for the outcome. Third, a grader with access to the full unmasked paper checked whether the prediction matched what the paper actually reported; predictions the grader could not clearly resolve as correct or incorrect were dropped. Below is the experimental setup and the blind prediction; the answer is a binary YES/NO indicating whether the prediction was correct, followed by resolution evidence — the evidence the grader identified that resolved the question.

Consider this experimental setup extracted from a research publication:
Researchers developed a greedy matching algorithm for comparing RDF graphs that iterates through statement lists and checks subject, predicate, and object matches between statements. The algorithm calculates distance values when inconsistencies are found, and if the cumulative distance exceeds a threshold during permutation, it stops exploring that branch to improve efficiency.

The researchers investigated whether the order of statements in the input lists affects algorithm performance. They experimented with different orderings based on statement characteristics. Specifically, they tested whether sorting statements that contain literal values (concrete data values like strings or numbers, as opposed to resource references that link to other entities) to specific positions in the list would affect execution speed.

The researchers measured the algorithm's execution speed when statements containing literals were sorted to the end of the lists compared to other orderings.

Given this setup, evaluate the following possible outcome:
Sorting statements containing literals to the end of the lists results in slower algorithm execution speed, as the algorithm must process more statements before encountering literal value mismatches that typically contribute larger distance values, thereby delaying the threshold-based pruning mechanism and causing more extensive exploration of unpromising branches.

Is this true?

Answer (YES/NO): NO